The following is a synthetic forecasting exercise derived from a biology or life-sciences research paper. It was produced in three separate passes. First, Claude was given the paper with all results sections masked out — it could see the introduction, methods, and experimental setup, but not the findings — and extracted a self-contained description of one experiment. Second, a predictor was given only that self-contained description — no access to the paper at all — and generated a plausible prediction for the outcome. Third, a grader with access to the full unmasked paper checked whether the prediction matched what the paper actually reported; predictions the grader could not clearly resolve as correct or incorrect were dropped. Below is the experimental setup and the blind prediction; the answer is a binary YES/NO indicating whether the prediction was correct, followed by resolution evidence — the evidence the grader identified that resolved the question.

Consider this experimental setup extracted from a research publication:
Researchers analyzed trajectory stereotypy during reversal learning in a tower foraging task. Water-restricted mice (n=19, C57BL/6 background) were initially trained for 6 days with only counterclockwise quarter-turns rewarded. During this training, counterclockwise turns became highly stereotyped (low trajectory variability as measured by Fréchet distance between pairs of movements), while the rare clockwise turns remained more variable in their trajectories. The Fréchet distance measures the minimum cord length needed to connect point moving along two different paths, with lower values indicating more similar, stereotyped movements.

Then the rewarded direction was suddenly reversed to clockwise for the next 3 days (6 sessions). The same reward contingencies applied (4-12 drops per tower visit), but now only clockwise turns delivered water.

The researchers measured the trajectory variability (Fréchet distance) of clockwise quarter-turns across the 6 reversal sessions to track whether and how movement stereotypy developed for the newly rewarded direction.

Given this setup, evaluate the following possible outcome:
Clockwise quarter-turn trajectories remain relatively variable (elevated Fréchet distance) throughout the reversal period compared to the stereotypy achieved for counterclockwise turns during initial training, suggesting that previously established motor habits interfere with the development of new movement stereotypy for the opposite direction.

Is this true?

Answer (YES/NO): NO